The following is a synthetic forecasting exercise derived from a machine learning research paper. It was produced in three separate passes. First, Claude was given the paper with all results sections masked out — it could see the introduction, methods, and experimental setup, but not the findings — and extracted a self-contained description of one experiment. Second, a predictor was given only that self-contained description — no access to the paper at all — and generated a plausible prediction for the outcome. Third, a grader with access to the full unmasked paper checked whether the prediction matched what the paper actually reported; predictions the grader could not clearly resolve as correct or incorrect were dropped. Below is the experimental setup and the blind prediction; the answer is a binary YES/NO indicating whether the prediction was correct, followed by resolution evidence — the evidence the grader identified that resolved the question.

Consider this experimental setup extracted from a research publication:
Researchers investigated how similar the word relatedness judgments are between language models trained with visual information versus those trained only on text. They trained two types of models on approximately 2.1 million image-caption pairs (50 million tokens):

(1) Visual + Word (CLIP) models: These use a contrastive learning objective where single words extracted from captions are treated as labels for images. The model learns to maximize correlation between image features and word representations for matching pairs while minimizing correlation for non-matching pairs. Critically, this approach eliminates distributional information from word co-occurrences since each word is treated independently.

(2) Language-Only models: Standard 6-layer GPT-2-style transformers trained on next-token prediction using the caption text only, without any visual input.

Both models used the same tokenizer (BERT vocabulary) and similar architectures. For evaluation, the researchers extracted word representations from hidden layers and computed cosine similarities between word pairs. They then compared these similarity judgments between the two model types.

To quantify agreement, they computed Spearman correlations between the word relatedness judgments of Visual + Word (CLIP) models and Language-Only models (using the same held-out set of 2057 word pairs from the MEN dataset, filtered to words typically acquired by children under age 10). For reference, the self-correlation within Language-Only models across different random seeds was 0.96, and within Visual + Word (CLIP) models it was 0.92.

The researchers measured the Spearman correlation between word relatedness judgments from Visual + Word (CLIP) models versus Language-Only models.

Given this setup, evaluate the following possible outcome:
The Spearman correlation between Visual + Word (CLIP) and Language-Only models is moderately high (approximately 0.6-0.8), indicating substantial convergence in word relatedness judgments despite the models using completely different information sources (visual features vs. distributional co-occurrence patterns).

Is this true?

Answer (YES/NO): YES